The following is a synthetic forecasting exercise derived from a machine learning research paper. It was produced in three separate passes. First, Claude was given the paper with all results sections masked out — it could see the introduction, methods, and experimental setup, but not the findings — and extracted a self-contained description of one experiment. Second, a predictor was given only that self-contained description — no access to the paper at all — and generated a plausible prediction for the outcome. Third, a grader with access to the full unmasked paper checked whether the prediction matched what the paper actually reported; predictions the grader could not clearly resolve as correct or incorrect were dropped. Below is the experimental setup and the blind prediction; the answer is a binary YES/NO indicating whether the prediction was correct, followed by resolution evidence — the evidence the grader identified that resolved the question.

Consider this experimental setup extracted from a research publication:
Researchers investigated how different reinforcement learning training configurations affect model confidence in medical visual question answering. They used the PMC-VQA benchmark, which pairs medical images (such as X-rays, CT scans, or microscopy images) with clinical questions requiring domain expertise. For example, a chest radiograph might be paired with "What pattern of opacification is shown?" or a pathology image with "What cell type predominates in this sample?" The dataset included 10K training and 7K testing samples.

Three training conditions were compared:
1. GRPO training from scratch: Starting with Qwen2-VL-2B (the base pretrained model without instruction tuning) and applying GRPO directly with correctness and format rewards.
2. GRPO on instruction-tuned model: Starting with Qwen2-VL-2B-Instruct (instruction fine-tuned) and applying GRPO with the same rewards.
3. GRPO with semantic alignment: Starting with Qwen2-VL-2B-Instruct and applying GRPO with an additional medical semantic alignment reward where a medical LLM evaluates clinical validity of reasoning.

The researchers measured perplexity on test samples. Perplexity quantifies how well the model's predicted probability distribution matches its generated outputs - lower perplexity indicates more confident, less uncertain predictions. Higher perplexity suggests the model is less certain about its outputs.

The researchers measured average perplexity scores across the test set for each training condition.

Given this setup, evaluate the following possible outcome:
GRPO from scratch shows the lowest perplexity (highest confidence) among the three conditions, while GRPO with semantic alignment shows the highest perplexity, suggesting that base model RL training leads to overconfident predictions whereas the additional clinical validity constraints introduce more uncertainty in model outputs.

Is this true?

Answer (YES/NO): NO